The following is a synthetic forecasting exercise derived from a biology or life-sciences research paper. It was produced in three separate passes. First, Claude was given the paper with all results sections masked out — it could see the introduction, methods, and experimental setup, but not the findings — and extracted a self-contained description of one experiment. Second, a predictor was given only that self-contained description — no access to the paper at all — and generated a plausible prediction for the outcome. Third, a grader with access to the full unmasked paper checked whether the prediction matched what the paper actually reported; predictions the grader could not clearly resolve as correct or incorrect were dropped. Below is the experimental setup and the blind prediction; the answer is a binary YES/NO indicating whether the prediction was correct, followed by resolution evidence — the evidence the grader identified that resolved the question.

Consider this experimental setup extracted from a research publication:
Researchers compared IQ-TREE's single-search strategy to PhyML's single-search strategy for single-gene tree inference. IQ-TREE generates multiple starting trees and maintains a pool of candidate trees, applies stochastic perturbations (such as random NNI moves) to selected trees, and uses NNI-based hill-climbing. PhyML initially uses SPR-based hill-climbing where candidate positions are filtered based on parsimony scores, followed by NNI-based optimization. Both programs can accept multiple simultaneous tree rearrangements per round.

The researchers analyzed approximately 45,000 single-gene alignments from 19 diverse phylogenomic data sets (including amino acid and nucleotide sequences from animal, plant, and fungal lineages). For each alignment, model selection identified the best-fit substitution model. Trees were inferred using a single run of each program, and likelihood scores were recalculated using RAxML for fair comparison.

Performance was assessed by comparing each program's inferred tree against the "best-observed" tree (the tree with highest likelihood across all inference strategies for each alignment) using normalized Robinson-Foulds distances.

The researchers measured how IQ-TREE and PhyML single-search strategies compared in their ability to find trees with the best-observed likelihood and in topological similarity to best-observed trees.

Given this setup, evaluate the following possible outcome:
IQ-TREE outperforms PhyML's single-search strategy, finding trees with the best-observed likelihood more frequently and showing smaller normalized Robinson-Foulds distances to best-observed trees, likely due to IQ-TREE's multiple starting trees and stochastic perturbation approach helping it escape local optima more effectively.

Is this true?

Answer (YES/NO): YES